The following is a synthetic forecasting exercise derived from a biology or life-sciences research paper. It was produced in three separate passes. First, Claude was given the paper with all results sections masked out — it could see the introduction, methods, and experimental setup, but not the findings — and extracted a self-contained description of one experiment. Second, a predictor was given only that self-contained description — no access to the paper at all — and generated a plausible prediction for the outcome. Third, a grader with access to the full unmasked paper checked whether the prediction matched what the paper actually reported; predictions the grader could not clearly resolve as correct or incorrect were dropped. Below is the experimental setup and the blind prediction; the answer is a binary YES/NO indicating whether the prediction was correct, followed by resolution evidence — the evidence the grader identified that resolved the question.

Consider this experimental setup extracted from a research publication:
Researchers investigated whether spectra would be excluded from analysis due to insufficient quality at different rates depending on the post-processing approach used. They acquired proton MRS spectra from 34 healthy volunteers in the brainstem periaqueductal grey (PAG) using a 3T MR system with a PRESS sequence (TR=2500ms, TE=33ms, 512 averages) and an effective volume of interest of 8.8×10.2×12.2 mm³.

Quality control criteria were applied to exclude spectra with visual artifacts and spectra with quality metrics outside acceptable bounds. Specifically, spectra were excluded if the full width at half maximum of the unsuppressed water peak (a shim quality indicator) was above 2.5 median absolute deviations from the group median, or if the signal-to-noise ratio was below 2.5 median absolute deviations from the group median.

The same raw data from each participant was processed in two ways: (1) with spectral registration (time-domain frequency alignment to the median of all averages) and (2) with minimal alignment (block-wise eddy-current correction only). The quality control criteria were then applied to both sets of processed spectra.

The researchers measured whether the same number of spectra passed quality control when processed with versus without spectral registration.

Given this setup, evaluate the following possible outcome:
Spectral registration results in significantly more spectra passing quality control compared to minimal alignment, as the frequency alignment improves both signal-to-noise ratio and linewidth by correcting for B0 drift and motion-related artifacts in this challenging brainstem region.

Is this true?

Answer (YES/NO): NO